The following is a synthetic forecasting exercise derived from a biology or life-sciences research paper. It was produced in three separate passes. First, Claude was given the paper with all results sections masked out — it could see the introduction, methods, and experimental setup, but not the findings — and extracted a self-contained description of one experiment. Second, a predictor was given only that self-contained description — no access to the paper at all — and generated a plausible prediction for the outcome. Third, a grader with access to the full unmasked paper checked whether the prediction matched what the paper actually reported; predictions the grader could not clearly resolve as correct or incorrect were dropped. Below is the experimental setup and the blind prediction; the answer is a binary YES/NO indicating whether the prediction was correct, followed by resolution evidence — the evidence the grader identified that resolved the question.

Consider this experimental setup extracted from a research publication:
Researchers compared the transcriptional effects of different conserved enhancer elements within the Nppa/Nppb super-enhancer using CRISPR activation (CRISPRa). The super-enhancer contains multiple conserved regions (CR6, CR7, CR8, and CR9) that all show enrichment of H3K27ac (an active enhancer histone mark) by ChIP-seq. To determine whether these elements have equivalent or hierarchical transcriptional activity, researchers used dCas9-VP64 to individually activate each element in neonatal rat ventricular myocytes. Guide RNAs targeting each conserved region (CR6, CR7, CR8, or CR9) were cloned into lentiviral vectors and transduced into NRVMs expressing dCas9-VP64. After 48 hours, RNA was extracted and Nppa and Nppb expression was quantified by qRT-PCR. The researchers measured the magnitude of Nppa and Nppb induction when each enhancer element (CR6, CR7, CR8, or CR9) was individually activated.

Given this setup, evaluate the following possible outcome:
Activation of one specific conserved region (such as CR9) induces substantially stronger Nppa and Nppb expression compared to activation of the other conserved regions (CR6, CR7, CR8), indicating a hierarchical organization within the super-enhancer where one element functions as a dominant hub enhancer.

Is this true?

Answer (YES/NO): YES